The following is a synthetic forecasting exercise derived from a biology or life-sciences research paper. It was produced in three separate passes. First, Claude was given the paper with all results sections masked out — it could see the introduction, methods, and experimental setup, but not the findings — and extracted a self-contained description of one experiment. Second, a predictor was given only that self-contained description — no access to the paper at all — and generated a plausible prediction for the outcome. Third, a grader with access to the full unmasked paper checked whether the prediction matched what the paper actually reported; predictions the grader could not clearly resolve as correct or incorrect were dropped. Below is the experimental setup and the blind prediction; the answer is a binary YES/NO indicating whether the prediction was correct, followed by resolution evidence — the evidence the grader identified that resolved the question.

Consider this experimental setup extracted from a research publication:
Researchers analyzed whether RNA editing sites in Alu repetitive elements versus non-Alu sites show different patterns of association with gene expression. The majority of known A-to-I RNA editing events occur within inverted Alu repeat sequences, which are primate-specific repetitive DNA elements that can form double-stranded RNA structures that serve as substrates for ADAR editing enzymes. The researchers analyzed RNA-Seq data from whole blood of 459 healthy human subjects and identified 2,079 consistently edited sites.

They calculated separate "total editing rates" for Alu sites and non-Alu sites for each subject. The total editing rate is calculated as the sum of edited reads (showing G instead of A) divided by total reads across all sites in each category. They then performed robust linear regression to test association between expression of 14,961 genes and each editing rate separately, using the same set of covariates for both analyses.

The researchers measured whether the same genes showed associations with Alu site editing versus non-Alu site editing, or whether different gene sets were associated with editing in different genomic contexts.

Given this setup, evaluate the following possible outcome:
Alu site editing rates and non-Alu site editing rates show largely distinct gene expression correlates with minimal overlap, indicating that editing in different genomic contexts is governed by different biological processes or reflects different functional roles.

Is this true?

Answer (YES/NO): NO